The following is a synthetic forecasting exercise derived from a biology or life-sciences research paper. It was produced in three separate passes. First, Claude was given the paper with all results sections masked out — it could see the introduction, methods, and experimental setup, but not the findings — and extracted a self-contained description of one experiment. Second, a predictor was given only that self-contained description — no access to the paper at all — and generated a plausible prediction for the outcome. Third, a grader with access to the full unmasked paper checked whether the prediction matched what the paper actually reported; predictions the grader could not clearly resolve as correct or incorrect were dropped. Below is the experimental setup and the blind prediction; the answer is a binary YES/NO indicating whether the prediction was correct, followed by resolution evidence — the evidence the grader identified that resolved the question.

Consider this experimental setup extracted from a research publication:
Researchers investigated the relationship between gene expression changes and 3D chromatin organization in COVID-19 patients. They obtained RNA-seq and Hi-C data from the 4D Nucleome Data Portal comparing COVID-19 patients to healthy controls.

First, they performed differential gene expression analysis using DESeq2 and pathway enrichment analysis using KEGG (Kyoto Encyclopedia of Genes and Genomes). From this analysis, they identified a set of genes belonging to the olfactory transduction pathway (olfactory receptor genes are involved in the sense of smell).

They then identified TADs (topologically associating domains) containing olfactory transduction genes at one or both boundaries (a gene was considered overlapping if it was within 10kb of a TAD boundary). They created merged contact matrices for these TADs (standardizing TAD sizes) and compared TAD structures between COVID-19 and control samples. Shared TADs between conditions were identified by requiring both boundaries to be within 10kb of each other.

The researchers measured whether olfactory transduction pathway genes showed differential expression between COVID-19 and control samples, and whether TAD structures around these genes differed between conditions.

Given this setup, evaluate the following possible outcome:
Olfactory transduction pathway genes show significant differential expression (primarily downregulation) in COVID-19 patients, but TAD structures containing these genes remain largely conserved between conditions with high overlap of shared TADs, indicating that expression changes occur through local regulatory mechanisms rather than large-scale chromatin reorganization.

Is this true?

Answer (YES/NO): NO